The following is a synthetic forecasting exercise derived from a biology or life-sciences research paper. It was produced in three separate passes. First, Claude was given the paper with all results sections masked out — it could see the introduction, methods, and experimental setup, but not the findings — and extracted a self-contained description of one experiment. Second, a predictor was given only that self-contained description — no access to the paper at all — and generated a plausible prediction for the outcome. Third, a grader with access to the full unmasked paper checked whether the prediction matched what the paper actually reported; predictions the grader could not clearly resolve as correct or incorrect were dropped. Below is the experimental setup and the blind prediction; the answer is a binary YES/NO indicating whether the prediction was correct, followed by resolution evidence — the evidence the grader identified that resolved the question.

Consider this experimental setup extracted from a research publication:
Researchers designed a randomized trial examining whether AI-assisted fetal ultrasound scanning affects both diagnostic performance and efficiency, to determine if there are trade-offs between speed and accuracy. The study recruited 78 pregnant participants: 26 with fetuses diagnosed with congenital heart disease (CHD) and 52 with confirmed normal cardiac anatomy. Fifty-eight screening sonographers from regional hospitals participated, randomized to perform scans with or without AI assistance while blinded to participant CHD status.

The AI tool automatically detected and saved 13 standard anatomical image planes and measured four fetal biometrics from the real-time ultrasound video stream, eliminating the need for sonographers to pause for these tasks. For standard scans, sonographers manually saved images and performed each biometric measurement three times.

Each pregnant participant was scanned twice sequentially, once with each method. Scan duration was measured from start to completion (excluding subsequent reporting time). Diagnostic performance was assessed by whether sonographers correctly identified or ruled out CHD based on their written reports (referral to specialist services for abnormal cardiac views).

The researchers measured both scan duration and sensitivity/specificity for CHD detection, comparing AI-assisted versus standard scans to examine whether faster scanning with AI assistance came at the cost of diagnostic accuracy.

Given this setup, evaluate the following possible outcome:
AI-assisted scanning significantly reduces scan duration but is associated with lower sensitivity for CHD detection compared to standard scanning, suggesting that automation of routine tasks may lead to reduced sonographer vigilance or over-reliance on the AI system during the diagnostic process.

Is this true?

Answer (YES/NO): NO